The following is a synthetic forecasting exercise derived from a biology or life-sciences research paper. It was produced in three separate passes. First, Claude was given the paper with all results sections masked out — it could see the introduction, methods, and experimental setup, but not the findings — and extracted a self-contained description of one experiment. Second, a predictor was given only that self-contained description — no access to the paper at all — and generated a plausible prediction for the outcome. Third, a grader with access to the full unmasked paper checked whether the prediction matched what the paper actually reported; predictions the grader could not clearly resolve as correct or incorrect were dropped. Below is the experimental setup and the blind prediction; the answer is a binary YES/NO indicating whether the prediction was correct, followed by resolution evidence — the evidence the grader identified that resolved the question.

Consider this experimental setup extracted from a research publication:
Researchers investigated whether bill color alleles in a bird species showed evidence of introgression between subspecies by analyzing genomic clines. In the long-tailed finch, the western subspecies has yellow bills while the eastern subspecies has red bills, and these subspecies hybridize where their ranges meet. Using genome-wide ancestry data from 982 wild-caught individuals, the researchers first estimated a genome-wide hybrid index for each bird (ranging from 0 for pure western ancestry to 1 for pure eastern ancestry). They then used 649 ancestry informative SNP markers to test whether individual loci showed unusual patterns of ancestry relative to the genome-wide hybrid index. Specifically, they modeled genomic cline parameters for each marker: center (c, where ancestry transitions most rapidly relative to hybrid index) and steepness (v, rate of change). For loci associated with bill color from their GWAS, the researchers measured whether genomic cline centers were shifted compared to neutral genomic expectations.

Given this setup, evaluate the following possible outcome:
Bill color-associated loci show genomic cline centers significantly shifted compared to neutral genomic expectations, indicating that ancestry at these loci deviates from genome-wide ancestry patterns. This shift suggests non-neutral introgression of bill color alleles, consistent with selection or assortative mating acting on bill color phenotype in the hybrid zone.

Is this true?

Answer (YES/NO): YES